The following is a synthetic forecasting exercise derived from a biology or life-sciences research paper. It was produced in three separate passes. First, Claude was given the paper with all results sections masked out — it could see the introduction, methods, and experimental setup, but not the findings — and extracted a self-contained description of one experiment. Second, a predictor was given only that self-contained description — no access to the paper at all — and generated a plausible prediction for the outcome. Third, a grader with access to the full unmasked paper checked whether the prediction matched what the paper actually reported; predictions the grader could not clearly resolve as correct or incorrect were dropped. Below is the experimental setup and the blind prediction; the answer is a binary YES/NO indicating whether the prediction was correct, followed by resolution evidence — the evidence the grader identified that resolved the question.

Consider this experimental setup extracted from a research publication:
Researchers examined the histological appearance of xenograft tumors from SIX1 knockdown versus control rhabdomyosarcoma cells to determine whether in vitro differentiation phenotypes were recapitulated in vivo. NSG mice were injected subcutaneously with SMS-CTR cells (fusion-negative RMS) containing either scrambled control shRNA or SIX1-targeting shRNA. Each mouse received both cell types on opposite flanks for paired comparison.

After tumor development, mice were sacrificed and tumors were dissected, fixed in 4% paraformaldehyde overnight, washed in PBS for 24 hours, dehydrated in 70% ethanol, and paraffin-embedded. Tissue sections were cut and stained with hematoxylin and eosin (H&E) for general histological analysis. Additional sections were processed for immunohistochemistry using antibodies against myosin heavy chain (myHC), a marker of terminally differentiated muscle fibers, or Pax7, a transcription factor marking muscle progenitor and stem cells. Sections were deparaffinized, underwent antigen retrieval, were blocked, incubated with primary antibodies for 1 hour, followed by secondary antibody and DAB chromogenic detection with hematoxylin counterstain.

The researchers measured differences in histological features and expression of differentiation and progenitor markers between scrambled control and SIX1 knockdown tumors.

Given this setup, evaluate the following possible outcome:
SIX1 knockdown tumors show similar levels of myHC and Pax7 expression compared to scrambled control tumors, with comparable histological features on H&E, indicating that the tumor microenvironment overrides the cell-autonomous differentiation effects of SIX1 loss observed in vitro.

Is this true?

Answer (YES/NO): NO